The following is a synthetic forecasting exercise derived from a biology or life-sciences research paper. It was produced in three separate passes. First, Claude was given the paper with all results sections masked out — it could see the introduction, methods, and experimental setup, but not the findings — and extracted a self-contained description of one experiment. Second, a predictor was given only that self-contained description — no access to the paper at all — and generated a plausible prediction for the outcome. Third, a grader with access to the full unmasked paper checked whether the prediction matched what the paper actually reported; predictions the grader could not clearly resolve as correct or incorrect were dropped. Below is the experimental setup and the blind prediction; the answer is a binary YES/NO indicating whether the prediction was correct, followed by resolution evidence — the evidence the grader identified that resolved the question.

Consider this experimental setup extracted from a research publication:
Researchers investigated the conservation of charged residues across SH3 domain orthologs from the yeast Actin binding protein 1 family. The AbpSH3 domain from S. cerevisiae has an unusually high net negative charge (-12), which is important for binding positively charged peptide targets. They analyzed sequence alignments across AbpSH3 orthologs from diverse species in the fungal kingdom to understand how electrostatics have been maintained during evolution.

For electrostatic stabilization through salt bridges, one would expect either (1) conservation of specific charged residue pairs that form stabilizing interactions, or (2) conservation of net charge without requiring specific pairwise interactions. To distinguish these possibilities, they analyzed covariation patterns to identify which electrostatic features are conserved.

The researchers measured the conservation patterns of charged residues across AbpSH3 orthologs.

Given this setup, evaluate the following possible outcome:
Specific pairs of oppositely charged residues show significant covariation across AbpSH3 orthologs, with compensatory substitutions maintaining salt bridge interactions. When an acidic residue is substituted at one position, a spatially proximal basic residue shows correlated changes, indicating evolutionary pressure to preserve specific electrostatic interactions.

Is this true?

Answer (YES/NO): NO